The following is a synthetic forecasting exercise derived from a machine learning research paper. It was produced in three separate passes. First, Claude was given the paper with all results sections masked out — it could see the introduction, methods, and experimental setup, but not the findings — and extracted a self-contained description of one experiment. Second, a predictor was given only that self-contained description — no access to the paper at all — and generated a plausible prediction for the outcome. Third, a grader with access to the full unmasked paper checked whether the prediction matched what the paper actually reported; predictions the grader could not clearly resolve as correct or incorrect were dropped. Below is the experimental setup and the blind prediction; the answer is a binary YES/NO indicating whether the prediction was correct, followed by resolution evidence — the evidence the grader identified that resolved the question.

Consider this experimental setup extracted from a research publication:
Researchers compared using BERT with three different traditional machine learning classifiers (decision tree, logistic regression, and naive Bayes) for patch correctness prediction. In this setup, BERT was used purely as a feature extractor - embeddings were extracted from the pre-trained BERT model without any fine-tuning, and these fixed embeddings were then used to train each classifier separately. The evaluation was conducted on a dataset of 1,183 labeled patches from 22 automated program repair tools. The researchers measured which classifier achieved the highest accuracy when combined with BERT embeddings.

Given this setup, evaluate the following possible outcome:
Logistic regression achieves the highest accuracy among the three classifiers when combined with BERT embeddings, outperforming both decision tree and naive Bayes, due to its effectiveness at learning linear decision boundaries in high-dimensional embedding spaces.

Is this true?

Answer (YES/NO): YES